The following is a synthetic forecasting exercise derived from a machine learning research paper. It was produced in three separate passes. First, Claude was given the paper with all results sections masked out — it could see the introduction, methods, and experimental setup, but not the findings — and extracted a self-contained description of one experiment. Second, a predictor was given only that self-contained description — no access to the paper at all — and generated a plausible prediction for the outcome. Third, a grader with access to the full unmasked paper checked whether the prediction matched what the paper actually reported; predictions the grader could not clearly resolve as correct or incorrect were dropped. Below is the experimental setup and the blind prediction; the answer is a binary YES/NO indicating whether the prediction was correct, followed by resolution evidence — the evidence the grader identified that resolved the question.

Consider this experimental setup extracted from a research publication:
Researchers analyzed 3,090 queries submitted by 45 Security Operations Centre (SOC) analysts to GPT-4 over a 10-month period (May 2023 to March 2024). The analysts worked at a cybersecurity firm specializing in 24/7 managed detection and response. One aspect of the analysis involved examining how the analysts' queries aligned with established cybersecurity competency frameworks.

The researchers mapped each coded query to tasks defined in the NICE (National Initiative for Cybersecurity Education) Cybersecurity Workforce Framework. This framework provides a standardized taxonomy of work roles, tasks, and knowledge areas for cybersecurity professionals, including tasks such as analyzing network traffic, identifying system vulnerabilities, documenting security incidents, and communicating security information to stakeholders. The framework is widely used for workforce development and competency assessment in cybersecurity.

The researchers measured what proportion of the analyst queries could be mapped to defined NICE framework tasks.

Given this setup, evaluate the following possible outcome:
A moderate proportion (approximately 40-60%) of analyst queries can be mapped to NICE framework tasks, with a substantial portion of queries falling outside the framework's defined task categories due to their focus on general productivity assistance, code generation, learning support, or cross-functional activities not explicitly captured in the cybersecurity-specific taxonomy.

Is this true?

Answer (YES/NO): NO